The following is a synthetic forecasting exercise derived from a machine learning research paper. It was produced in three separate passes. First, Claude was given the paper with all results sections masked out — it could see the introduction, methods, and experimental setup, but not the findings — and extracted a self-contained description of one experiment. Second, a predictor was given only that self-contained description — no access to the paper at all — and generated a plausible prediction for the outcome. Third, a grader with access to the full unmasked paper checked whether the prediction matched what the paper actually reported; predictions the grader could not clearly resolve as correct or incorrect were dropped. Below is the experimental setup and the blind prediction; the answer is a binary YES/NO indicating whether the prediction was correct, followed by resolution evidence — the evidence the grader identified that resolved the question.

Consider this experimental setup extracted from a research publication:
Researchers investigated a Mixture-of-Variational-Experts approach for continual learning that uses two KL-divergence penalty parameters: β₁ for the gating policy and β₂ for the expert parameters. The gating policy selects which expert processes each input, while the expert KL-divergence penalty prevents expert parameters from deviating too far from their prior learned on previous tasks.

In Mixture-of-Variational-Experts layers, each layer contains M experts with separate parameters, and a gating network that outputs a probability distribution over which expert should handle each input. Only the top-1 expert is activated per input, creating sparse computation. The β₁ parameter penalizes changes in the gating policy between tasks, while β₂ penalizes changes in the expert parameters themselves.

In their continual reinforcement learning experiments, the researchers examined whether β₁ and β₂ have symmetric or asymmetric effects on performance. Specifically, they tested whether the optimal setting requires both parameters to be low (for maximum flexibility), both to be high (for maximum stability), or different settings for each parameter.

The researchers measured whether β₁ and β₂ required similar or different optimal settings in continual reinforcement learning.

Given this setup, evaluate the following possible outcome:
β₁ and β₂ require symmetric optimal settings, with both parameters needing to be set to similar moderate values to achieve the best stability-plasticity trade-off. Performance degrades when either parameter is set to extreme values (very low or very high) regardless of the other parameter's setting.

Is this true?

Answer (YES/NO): NO